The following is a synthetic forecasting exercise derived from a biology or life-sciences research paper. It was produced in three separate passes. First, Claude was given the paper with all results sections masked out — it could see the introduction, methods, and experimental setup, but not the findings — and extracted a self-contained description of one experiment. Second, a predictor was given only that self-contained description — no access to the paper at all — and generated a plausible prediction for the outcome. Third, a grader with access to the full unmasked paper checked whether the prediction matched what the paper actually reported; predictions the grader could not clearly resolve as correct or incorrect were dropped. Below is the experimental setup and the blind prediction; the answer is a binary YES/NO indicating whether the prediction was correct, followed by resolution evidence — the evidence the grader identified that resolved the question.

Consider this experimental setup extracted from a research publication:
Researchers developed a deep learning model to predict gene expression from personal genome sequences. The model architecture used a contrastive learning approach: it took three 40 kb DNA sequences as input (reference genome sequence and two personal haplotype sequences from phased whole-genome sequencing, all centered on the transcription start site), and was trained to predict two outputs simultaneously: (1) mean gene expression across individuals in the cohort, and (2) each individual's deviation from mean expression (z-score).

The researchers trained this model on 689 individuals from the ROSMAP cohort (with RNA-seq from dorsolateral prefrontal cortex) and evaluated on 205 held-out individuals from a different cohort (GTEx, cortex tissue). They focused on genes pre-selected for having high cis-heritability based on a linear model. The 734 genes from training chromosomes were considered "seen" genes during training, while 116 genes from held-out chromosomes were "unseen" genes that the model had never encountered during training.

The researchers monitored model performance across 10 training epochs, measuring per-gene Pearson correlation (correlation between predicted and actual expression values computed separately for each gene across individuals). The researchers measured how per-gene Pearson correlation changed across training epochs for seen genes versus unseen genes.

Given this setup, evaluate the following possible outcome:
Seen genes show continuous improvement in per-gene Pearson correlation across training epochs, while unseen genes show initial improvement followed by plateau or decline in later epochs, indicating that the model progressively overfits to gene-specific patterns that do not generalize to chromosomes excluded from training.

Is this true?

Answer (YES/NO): NO